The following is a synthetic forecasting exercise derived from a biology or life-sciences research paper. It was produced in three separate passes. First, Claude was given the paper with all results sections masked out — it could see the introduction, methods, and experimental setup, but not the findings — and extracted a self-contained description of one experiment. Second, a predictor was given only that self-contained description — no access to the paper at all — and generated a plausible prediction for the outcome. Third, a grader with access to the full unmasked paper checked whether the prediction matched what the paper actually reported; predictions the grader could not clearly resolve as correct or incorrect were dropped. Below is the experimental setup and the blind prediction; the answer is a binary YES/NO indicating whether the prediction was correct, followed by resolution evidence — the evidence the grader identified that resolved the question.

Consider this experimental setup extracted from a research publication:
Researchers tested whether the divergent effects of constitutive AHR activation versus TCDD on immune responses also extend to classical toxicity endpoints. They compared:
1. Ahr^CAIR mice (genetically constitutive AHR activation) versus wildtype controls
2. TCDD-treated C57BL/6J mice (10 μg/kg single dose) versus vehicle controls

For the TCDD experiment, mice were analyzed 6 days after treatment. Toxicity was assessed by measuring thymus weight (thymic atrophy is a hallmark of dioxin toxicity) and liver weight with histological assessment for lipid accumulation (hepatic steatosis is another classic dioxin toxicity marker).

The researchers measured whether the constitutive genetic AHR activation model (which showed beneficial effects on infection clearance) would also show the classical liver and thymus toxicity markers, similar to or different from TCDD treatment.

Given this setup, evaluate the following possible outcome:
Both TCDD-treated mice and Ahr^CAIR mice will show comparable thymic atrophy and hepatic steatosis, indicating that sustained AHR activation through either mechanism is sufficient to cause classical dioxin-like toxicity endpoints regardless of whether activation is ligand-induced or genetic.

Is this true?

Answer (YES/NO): YES